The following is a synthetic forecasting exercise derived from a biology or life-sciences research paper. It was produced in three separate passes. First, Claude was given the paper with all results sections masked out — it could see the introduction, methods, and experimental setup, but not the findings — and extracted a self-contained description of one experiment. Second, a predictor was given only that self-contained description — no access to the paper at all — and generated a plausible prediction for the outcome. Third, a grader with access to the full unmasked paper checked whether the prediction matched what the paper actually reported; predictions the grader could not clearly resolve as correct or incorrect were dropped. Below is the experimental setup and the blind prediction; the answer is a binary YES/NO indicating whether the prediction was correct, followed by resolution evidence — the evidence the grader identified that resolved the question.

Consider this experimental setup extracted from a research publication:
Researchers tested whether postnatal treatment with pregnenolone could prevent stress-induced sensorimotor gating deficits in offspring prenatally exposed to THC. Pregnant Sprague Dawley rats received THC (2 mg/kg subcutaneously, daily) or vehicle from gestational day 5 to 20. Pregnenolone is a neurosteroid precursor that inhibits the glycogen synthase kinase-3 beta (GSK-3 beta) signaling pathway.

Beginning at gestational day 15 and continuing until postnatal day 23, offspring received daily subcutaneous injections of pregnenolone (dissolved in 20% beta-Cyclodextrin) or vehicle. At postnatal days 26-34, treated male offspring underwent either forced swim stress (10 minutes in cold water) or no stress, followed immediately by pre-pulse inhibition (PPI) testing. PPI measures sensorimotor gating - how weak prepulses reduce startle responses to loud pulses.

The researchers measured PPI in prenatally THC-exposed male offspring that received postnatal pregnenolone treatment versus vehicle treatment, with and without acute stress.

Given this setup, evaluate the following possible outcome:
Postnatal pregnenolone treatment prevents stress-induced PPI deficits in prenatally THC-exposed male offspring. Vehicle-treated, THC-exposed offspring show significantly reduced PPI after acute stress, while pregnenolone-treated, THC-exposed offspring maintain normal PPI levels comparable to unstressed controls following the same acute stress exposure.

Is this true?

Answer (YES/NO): YES